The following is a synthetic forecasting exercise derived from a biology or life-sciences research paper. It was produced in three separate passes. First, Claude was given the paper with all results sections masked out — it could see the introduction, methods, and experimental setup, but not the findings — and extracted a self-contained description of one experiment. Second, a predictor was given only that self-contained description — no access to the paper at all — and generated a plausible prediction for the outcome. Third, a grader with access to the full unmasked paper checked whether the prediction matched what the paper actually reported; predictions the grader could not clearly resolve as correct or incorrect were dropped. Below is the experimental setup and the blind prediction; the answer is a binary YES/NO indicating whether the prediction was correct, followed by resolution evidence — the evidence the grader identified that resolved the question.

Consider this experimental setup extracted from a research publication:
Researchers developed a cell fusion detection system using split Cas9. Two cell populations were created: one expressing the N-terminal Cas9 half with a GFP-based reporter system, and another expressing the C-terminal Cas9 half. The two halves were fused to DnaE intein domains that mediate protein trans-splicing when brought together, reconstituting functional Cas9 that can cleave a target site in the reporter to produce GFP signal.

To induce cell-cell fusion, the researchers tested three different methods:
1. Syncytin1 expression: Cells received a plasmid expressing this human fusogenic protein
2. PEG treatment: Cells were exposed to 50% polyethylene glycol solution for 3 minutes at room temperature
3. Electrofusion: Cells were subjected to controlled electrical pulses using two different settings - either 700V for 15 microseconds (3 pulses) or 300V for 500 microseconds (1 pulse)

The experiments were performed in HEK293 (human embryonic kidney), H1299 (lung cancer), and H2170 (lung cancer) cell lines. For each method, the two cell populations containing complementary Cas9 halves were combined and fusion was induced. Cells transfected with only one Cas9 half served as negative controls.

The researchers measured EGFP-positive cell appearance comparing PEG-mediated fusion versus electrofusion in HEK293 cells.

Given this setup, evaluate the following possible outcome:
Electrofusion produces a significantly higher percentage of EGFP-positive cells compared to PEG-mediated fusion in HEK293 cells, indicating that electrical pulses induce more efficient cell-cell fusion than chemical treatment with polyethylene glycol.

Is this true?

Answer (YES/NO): NO